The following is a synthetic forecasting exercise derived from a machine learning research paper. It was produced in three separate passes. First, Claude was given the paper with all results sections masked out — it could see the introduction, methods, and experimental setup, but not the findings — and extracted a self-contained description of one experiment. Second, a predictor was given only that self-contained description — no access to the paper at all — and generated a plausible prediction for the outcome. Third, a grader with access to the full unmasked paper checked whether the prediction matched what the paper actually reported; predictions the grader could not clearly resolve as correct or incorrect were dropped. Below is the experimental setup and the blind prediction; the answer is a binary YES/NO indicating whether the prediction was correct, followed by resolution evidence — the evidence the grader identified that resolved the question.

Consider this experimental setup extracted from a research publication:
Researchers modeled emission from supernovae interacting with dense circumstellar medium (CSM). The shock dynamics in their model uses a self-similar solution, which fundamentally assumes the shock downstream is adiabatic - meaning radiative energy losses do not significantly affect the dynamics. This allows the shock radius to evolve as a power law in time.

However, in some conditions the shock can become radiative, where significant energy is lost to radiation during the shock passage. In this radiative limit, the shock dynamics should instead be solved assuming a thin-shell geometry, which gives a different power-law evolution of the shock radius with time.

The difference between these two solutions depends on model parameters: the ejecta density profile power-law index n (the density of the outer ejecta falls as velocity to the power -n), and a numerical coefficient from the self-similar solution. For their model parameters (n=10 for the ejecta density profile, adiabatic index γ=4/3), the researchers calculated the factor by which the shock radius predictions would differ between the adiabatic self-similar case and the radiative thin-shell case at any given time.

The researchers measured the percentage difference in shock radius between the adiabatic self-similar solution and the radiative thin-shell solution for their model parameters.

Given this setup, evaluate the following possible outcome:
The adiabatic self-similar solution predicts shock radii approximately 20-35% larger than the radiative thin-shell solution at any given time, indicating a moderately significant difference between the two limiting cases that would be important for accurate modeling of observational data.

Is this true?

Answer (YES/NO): NO